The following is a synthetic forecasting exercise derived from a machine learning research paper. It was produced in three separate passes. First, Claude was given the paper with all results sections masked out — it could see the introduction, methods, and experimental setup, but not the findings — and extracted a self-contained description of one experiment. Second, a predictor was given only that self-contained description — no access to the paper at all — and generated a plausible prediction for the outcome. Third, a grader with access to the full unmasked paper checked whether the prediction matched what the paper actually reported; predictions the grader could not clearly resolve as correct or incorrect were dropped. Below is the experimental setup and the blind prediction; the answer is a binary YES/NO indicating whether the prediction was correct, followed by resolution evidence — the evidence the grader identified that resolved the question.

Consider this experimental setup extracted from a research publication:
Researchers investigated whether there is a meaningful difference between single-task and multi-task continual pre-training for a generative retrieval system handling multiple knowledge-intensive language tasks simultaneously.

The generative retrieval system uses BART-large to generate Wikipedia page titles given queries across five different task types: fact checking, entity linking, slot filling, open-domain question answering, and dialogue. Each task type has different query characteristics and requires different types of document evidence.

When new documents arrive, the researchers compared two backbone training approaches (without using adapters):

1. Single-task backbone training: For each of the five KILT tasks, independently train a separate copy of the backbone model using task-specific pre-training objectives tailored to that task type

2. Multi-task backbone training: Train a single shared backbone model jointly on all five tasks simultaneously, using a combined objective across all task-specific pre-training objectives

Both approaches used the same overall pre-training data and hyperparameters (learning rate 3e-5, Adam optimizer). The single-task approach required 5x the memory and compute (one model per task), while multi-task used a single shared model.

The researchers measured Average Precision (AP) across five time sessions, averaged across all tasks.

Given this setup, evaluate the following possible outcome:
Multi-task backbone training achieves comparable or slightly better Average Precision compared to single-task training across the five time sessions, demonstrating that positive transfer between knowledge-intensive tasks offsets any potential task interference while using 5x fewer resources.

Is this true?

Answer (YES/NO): NO